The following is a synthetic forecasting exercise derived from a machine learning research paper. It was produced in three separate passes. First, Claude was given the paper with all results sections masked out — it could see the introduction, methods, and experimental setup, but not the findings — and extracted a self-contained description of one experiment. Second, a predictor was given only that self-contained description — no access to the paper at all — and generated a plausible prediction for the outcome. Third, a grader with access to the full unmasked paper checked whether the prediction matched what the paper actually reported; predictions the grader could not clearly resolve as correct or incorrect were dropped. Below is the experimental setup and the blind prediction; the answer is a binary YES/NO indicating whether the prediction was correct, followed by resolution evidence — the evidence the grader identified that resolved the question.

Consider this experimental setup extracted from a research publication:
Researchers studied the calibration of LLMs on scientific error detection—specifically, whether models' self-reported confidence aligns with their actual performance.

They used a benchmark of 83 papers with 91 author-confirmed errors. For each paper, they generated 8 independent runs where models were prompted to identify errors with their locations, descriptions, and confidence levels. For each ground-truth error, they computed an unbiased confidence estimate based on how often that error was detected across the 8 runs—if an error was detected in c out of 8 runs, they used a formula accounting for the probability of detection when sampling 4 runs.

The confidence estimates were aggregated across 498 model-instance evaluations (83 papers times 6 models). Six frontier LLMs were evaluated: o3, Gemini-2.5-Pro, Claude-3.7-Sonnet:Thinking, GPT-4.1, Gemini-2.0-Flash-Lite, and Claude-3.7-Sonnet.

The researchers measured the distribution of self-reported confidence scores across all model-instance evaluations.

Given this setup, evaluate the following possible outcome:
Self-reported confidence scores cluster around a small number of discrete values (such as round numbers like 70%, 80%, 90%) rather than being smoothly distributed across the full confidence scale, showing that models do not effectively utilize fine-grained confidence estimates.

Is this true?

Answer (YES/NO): NO